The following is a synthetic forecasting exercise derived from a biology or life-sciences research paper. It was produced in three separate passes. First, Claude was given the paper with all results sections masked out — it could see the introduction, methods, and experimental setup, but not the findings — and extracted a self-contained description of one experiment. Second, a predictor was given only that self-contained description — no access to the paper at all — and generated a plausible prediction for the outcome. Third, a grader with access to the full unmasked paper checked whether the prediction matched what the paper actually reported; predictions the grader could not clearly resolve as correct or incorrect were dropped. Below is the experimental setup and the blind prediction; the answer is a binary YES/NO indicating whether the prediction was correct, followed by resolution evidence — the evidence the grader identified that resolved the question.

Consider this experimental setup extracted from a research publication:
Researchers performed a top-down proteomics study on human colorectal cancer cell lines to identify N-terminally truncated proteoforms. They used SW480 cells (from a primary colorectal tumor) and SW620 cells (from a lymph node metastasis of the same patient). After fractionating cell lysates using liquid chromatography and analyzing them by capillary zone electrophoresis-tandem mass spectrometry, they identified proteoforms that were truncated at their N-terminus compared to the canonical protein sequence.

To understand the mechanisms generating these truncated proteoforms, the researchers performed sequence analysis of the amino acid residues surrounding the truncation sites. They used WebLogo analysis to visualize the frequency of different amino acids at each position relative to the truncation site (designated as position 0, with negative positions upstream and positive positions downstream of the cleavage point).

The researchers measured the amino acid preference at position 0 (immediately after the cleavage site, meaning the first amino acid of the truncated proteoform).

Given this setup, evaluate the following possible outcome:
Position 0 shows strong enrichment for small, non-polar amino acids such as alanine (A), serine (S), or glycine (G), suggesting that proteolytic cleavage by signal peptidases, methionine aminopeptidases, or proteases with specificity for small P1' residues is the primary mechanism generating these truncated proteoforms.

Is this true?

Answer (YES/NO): NO